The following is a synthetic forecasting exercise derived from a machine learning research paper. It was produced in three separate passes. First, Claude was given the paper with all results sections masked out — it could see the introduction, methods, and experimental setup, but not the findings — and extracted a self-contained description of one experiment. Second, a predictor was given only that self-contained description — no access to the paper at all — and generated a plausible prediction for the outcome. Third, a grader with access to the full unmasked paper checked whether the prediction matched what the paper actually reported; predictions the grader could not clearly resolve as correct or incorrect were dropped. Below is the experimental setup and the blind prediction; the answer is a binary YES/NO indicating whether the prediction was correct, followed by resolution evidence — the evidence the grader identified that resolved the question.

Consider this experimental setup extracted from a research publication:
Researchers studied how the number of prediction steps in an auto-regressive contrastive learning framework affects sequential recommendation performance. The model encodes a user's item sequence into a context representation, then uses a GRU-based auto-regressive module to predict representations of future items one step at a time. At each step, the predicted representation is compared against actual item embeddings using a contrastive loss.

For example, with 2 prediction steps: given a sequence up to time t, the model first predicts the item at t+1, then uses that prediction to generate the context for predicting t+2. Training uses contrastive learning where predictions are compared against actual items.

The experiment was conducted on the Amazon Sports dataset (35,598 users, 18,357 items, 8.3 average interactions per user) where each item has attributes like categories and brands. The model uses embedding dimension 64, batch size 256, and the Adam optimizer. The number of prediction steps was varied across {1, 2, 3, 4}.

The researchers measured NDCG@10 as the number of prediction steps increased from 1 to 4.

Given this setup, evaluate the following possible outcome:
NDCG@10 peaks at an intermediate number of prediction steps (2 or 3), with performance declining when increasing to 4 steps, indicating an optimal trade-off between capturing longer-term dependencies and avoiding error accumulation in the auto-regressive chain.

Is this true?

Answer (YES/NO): NO